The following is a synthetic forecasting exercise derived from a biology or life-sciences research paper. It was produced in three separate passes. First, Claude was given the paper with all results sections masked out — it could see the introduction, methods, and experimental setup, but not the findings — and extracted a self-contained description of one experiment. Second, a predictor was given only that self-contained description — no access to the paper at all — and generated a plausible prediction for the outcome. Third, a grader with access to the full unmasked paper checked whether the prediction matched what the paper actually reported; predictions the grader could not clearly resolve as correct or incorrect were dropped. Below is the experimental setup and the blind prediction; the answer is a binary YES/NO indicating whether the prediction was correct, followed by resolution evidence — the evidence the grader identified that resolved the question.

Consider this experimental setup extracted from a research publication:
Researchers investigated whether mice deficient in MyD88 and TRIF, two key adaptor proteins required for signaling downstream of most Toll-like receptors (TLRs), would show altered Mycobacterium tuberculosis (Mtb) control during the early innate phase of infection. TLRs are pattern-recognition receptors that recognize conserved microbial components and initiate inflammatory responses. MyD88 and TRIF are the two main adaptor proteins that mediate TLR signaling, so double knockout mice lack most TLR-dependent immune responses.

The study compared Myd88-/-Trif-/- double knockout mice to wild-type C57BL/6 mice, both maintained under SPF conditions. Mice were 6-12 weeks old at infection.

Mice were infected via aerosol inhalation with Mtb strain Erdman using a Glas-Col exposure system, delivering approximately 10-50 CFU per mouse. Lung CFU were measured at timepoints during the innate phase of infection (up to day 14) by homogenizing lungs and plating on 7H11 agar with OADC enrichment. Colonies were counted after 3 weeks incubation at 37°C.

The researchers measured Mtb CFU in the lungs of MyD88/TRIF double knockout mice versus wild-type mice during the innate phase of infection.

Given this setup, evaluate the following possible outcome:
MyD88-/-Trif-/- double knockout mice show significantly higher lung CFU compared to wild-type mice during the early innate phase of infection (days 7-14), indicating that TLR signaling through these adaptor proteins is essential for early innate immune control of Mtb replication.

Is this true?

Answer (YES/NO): NO